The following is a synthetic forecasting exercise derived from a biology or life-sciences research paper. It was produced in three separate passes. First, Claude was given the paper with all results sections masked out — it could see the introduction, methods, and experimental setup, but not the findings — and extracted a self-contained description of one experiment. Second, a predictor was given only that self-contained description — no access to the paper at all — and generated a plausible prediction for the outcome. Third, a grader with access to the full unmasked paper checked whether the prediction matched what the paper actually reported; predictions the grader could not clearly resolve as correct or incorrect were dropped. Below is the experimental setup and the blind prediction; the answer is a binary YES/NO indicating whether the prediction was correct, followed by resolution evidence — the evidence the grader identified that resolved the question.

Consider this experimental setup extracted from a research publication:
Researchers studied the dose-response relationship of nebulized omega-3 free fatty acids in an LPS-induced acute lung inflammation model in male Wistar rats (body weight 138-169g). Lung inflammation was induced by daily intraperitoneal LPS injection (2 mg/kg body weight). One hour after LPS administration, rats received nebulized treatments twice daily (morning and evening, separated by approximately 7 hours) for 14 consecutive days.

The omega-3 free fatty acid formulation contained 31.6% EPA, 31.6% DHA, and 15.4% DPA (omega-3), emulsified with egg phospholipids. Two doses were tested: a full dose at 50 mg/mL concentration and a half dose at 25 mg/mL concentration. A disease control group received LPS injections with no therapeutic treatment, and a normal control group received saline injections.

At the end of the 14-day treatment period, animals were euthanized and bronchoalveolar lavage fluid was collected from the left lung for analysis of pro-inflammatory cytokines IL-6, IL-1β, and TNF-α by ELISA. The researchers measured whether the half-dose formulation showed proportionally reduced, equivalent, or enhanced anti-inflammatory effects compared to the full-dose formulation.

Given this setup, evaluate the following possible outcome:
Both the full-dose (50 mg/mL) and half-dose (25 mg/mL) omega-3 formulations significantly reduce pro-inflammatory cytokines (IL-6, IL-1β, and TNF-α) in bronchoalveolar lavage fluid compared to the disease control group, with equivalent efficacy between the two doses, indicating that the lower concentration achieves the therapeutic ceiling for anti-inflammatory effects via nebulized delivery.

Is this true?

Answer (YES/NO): NO